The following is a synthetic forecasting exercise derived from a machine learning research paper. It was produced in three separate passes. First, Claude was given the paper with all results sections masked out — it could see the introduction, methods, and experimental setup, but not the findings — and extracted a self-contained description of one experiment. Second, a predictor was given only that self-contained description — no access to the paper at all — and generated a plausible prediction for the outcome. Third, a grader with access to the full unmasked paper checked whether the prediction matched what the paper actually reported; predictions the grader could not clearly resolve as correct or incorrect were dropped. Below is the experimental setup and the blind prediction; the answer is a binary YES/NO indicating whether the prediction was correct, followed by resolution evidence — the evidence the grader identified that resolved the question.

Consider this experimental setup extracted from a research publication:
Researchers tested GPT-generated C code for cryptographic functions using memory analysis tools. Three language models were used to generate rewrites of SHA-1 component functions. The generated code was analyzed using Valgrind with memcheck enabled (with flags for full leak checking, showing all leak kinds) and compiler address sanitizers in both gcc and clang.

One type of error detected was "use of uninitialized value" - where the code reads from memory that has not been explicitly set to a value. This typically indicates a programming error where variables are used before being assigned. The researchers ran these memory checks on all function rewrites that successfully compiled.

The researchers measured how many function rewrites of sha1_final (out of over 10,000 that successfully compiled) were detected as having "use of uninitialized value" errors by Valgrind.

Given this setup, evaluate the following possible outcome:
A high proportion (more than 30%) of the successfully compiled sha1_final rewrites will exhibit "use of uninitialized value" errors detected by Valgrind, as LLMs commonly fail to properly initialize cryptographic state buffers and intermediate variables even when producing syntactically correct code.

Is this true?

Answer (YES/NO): NO